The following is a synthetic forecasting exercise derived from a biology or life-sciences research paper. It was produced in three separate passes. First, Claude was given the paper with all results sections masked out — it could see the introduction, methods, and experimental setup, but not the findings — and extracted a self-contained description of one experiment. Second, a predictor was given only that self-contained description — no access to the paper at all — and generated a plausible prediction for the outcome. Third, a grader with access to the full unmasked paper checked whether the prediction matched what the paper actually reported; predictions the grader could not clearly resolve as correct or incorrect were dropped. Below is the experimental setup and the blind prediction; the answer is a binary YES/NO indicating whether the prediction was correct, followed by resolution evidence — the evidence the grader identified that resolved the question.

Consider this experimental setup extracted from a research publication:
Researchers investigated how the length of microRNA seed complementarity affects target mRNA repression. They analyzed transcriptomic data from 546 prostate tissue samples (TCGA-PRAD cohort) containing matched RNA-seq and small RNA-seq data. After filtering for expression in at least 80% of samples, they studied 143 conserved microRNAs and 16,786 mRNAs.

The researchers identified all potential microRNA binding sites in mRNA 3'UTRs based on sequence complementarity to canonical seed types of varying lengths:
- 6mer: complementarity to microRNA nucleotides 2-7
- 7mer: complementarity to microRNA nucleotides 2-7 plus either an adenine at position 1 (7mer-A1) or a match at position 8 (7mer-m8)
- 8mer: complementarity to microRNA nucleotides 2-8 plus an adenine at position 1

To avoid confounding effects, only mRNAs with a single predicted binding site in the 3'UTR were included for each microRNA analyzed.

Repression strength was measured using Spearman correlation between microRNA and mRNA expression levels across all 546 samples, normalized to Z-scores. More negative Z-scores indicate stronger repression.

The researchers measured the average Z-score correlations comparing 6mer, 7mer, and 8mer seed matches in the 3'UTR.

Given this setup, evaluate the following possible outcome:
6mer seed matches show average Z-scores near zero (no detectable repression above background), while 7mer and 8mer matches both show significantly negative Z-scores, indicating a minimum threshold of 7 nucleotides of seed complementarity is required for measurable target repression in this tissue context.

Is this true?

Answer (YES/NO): NO